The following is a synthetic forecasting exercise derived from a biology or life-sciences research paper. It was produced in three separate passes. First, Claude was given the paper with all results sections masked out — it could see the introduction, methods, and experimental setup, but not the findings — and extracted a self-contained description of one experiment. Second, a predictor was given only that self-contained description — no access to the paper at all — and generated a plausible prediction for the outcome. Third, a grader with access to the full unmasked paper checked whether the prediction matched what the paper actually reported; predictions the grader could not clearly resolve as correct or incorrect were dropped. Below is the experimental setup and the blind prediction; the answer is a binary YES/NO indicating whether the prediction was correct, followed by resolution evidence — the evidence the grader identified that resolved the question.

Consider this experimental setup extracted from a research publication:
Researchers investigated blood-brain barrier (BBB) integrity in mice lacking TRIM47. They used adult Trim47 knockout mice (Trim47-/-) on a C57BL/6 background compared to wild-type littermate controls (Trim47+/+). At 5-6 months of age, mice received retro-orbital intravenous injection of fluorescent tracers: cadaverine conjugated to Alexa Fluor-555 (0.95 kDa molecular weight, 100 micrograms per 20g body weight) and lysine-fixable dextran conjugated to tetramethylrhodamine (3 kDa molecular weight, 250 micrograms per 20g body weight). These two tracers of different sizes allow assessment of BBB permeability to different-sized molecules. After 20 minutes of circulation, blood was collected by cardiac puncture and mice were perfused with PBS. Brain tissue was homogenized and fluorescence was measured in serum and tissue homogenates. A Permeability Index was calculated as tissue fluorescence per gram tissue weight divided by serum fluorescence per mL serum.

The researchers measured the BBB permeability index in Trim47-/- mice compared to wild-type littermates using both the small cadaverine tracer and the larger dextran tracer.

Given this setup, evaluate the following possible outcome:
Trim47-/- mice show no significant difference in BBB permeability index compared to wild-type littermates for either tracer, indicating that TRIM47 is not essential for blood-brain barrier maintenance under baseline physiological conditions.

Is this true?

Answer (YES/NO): NO